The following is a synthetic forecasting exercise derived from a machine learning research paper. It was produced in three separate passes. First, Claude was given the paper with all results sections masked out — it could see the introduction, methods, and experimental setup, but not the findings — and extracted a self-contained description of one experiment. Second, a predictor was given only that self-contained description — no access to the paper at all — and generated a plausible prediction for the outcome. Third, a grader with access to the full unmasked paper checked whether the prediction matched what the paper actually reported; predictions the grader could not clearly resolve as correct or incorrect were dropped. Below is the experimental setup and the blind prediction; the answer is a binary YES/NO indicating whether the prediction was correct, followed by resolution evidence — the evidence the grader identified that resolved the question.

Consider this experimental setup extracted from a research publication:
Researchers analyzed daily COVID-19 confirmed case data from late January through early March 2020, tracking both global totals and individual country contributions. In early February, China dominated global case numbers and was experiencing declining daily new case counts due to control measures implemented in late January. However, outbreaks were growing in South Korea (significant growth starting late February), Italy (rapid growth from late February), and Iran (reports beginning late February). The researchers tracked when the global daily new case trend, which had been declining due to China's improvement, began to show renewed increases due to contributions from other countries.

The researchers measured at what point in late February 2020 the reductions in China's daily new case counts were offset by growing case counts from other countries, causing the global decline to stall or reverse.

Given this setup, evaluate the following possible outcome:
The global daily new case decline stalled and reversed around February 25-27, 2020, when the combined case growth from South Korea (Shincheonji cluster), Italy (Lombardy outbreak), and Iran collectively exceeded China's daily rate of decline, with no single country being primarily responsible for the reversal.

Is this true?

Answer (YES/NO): NO